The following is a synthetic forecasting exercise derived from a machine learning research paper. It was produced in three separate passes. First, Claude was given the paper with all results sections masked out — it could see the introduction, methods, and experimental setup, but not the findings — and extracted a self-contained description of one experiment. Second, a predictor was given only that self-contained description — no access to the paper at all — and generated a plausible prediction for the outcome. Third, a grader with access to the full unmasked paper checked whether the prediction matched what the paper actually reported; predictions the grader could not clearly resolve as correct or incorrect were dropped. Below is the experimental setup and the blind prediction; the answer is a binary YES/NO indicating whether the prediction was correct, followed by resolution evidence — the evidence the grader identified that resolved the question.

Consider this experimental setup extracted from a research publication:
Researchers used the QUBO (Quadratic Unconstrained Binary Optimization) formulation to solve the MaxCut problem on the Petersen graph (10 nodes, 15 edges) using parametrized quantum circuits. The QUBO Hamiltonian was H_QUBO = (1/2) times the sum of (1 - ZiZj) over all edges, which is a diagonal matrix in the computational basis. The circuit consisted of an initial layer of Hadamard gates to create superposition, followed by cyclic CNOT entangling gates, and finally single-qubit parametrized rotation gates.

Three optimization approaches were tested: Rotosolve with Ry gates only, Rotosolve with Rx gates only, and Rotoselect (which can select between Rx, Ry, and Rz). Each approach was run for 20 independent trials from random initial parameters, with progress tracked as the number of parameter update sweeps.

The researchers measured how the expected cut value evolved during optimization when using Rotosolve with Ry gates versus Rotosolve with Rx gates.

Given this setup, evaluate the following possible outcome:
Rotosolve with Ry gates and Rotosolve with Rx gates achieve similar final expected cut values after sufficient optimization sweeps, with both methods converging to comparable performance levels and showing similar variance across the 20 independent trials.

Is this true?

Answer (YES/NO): NO